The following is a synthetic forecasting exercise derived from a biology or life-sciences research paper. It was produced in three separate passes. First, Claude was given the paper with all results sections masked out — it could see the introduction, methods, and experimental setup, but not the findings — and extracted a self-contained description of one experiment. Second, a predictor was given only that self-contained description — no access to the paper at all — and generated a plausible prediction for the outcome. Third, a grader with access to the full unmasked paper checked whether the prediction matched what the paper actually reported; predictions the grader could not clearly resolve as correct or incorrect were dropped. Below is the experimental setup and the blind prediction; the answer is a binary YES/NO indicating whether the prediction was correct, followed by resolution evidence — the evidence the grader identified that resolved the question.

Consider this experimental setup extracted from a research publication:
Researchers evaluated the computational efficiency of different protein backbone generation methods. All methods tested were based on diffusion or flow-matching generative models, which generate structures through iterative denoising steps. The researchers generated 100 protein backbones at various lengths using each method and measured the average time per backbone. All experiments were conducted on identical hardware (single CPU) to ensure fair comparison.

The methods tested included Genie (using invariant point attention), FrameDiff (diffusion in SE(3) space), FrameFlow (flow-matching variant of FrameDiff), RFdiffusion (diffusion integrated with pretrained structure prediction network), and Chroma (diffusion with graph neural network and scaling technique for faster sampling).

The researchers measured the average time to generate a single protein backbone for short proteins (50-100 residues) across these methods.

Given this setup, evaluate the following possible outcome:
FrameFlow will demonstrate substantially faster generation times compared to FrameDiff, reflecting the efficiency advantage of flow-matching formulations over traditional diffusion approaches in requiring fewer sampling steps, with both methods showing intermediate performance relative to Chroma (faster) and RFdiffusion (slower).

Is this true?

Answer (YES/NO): NO